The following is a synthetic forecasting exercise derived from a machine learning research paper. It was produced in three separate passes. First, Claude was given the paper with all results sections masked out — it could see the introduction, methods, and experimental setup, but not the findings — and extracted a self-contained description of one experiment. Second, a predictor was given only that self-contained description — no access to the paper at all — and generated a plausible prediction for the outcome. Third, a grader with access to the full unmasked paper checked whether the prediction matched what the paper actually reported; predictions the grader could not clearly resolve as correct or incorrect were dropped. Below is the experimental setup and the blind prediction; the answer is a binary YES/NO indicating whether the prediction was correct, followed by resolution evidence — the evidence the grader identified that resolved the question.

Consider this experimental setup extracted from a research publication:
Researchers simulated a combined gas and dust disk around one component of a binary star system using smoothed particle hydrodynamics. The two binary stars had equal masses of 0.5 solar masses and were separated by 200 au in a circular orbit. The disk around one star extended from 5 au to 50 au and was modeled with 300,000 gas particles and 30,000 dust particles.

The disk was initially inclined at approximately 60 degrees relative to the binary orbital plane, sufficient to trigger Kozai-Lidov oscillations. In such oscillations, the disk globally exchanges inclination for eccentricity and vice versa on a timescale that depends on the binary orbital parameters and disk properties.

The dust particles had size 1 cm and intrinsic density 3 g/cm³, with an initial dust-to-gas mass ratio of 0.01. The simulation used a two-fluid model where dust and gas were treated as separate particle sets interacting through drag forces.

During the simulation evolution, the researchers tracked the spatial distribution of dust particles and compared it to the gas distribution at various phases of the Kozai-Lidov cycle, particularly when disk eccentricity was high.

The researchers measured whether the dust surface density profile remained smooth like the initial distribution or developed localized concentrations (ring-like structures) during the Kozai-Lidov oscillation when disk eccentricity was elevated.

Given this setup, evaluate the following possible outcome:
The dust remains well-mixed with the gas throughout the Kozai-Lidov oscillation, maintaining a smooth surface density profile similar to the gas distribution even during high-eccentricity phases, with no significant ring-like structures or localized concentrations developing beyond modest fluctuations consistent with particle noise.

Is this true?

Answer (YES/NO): NO